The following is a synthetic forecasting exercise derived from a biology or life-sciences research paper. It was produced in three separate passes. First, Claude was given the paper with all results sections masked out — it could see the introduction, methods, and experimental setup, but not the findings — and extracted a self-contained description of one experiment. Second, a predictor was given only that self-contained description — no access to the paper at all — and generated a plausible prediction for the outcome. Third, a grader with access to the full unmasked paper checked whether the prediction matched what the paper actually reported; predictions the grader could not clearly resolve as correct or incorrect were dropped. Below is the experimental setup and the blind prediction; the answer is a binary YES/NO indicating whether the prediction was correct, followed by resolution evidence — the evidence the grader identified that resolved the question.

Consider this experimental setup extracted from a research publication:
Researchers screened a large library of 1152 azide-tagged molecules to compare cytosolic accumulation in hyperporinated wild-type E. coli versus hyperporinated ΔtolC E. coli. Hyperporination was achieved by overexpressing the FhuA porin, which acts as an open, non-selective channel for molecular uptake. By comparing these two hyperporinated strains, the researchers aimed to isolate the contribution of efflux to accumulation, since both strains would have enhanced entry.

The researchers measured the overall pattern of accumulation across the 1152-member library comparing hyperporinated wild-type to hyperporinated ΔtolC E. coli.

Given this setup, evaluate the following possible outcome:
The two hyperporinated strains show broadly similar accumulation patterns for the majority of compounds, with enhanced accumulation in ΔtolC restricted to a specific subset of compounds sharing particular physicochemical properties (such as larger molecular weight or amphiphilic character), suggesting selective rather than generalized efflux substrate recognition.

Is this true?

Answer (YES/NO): NO